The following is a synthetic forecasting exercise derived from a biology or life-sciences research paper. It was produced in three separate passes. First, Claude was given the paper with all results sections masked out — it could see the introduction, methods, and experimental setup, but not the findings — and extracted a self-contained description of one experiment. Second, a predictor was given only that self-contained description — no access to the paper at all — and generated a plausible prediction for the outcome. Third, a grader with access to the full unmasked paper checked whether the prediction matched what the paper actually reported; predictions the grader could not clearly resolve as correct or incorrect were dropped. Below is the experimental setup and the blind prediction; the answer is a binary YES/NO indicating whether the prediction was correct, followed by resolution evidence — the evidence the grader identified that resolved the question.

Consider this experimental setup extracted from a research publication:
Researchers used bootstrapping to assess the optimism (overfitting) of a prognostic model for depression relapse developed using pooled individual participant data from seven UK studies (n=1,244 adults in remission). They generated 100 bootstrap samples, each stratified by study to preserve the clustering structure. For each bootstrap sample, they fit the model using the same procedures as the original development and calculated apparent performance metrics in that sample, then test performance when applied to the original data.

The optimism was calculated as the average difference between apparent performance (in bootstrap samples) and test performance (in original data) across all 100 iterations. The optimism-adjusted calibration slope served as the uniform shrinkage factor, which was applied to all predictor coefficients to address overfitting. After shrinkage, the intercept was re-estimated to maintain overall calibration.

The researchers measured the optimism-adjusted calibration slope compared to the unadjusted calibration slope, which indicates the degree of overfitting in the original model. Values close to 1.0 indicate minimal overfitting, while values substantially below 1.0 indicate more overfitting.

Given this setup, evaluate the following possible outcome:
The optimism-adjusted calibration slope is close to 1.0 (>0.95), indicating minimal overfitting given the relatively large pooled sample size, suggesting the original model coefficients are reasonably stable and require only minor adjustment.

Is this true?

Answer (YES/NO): NO